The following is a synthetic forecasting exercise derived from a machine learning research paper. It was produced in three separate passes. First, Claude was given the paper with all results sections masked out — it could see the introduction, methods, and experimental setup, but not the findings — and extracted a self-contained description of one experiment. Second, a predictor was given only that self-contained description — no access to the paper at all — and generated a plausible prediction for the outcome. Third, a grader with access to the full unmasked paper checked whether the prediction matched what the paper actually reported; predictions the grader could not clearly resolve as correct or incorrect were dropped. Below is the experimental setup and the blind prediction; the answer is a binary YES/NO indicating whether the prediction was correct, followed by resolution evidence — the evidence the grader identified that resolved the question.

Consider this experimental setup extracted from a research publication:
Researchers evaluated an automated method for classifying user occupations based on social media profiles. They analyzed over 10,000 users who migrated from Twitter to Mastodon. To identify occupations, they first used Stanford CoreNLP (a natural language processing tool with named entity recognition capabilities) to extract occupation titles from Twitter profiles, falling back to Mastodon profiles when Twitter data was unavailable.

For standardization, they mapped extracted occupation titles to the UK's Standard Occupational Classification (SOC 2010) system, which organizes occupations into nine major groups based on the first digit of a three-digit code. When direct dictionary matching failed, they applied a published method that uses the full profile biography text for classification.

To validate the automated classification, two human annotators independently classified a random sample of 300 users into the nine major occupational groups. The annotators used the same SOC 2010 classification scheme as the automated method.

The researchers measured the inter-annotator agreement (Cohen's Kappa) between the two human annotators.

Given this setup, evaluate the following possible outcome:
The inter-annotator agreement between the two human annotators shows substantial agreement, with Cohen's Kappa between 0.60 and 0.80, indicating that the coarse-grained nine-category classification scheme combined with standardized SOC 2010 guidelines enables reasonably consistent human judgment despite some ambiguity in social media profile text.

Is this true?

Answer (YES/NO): YES